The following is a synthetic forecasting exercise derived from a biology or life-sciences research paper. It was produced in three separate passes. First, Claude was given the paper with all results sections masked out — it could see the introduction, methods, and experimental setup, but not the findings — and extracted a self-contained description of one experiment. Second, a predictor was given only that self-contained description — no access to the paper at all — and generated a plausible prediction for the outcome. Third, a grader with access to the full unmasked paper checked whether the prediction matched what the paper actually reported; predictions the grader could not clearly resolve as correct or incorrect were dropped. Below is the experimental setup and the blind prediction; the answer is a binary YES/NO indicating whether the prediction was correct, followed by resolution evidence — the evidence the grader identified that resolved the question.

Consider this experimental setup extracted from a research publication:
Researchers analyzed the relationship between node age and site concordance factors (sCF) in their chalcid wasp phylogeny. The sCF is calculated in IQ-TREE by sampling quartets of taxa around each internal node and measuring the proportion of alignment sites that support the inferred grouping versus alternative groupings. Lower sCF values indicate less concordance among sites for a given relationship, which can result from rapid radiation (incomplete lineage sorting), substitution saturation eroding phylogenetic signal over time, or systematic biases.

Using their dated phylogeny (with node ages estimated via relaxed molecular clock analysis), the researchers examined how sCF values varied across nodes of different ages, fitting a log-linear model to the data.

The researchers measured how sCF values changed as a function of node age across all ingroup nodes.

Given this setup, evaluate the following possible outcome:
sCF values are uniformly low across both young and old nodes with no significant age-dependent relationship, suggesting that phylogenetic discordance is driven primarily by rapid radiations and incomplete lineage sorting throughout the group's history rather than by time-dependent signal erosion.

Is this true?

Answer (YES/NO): NO